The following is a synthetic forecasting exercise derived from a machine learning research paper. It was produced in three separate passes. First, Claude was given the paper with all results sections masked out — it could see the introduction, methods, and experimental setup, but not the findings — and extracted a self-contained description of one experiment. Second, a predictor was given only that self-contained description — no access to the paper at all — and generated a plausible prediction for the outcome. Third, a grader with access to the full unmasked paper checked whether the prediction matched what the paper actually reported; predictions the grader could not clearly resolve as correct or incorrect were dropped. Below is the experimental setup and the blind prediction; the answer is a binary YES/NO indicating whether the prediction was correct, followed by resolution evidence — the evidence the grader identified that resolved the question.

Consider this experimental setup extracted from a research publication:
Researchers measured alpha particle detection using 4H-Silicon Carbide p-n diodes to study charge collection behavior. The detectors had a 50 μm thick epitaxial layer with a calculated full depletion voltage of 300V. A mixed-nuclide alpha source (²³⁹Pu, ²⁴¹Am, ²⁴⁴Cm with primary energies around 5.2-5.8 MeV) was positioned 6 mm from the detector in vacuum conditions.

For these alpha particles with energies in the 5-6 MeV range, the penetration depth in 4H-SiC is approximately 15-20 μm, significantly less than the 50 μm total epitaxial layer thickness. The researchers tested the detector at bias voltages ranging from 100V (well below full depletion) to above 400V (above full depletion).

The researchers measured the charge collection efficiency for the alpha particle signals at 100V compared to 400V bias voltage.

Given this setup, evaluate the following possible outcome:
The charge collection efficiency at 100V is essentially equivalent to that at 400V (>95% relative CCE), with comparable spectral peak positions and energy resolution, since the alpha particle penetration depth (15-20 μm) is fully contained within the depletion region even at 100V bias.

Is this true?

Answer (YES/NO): YES